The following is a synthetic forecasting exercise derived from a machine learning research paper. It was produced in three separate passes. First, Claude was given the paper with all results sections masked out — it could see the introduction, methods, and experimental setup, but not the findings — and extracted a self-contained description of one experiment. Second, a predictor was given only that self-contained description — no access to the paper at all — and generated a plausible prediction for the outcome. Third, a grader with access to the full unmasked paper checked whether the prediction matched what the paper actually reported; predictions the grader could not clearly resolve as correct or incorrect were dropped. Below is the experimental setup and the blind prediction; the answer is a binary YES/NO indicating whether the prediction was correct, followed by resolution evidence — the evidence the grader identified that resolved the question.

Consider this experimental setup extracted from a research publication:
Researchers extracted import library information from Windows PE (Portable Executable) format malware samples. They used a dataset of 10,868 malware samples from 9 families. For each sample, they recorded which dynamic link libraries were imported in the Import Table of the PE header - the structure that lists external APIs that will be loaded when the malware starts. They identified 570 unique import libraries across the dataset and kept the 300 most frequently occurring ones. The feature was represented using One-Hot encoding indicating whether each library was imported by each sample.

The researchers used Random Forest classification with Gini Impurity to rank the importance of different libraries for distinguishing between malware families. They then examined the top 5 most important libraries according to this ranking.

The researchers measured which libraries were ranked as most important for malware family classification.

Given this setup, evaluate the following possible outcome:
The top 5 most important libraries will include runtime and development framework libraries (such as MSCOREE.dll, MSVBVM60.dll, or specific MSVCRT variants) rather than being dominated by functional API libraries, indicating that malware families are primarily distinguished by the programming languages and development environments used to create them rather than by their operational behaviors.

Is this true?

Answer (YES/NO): NO